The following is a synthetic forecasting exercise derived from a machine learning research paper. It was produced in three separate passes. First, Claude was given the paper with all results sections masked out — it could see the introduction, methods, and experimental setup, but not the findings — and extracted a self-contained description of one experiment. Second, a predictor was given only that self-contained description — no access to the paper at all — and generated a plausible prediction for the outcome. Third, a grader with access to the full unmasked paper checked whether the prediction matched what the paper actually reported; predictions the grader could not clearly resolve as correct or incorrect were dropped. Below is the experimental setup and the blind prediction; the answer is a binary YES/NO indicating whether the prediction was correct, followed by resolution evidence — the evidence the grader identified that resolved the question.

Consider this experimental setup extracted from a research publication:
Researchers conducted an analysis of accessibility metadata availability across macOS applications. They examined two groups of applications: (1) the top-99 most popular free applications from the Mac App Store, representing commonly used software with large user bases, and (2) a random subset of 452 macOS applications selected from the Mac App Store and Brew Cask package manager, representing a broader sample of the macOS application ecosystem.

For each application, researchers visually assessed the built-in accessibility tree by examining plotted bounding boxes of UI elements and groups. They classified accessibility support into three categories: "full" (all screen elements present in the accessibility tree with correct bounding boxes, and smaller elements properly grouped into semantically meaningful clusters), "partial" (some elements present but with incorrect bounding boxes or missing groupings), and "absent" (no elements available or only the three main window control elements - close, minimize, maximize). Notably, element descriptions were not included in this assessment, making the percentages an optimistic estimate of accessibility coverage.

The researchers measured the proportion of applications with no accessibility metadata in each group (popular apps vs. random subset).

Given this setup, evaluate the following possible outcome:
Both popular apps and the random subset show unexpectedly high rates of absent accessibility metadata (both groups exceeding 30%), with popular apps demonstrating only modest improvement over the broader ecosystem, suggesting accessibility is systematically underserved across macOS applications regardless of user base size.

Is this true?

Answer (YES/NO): NO